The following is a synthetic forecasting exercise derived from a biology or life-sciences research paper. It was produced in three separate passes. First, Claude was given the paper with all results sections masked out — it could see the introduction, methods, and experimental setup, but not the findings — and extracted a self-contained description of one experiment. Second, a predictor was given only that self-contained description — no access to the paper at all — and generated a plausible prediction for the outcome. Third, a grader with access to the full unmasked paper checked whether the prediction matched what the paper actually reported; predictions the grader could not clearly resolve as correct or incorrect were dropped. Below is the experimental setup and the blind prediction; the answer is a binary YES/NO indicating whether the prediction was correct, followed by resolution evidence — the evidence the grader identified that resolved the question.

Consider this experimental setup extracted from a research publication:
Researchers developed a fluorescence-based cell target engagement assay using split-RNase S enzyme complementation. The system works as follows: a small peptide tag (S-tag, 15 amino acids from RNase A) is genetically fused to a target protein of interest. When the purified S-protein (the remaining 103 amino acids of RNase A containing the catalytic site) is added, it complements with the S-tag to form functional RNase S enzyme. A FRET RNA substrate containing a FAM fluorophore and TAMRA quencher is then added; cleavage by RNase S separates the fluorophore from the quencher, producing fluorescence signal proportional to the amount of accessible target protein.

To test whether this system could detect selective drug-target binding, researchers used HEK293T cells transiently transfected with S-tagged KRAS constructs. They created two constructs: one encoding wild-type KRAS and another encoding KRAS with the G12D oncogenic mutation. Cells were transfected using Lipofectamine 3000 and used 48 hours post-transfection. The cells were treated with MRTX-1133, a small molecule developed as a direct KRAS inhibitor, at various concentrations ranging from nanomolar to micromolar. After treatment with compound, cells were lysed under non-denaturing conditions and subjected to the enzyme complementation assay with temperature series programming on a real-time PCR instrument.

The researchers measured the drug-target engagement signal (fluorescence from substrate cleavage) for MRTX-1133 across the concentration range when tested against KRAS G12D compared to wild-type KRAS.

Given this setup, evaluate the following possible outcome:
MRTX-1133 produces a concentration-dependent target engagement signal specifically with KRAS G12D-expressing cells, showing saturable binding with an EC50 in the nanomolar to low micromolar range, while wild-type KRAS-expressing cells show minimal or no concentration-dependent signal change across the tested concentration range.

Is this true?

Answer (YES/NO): YES